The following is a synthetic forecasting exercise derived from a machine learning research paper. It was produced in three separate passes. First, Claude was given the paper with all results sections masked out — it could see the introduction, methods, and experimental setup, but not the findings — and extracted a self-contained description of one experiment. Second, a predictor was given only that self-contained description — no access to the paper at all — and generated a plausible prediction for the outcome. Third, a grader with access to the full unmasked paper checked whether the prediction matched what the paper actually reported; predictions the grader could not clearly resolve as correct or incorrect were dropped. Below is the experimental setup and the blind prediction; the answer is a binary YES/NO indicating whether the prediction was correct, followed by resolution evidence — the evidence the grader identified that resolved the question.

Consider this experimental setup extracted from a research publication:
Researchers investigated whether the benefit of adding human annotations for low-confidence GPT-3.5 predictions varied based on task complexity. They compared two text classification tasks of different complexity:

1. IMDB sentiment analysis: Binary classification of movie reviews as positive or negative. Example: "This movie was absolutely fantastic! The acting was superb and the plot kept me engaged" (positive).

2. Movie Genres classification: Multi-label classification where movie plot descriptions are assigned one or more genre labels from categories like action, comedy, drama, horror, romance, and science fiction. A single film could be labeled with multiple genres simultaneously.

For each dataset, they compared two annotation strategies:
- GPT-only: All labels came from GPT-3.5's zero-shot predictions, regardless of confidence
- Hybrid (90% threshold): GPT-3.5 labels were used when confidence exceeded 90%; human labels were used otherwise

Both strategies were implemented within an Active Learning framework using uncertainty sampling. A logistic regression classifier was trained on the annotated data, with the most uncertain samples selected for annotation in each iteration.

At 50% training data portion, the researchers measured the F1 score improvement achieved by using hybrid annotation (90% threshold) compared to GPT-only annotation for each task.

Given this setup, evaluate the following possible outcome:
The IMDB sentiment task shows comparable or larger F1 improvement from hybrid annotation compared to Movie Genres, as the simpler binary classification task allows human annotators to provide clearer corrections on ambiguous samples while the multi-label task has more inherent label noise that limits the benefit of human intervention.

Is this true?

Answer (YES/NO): NO